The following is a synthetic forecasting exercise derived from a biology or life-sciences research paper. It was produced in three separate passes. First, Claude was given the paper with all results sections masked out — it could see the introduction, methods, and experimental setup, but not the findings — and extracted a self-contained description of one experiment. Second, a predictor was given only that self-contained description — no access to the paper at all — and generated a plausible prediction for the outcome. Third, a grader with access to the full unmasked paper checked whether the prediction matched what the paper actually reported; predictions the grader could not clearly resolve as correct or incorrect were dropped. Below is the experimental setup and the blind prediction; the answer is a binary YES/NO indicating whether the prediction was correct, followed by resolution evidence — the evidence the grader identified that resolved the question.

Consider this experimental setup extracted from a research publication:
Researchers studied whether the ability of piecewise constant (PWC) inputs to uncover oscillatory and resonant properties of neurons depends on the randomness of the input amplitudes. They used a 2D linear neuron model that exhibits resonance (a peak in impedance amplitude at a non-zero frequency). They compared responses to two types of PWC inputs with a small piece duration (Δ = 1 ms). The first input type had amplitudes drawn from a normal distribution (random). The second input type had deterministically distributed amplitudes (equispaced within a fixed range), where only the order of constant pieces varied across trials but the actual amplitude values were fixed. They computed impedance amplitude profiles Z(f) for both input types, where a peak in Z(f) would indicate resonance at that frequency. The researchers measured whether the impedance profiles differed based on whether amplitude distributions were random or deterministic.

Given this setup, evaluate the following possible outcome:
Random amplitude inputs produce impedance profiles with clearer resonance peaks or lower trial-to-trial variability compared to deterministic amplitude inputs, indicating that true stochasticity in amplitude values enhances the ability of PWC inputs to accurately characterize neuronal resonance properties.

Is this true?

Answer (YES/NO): NO